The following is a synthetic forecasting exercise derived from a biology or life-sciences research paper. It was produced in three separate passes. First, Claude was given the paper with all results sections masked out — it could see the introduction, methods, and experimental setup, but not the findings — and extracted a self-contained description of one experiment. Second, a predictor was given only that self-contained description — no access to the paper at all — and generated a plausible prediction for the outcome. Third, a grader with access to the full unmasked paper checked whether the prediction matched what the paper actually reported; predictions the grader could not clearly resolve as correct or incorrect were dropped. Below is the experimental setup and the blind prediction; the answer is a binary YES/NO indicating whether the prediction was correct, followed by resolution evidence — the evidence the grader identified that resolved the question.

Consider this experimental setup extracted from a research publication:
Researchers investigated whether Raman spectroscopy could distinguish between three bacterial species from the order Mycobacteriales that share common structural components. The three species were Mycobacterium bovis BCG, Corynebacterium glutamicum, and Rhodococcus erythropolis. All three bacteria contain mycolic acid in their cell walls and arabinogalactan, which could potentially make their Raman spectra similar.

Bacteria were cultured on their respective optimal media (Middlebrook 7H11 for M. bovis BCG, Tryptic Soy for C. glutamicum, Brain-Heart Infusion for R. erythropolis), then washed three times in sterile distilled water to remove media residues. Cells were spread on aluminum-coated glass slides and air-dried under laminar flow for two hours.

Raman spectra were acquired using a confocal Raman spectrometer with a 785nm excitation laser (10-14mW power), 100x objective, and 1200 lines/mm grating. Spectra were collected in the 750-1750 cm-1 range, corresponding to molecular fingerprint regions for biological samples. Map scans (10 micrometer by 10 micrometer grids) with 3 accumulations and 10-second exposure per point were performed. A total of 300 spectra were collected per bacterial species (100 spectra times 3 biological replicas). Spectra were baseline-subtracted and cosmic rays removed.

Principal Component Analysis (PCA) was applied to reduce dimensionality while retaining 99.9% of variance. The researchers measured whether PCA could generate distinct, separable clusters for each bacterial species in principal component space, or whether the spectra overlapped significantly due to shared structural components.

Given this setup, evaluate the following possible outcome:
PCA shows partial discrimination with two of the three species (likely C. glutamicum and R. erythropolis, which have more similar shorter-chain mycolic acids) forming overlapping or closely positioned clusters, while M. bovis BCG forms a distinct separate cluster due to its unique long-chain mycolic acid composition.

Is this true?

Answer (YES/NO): NO